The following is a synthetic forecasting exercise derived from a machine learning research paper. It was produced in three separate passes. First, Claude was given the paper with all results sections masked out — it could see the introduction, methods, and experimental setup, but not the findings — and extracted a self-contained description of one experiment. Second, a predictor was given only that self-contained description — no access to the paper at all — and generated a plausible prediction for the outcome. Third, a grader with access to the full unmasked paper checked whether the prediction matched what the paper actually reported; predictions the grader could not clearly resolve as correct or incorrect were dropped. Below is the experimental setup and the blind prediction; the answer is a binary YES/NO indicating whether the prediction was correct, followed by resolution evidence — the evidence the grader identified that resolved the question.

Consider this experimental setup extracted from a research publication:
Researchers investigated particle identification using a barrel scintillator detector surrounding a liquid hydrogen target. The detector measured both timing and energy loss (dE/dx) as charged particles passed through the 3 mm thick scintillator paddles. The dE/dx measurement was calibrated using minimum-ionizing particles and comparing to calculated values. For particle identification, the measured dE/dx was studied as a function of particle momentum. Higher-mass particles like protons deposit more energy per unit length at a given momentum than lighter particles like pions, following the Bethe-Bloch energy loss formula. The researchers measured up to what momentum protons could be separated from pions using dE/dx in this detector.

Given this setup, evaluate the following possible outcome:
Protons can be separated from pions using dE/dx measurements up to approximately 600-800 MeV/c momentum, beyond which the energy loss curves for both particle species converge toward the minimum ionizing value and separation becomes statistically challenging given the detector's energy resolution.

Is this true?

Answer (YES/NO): NO